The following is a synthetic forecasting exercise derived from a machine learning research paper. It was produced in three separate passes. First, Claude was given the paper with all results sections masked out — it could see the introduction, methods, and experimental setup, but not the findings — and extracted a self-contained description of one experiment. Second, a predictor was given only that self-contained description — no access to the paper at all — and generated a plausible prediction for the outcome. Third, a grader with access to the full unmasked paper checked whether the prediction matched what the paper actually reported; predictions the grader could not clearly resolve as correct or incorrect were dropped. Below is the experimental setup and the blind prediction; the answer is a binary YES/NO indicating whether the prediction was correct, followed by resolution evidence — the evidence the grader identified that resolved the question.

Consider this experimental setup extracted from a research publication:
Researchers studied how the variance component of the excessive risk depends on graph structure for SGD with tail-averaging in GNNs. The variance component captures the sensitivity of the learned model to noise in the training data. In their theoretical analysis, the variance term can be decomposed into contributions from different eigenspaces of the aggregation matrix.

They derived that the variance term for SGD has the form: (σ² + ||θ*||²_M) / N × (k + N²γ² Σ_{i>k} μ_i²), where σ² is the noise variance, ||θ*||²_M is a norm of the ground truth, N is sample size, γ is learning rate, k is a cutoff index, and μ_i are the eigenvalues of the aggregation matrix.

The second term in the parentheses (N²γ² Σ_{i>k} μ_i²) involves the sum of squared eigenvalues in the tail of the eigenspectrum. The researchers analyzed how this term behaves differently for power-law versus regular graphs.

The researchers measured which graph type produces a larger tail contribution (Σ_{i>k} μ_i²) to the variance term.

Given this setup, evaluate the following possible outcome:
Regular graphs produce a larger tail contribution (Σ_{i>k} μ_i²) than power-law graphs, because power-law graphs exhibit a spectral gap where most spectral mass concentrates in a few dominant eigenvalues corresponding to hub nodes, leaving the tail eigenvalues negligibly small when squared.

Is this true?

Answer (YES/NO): YES